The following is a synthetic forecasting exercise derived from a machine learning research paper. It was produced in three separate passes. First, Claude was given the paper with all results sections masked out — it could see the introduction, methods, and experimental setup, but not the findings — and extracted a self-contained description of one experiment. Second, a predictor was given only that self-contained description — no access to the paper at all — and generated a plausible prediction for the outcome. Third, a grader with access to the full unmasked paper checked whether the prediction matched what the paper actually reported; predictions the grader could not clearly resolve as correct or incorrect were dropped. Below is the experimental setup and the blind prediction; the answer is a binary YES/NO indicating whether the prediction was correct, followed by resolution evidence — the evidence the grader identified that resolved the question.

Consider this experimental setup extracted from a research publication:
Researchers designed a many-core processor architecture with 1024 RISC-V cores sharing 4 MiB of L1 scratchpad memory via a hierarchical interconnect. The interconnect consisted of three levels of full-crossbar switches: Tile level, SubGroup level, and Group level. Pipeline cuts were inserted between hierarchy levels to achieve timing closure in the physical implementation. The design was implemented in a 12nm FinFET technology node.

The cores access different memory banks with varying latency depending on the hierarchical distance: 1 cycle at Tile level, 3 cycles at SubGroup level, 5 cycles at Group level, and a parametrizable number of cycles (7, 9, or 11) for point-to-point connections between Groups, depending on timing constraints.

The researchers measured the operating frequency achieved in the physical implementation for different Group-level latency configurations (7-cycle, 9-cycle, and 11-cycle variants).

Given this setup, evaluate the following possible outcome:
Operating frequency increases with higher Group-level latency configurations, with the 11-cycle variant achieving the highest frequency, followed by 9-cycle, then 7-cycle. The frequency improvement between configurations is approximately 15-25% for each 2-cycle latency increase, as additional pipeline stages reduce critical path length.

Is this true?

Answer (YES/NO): NO